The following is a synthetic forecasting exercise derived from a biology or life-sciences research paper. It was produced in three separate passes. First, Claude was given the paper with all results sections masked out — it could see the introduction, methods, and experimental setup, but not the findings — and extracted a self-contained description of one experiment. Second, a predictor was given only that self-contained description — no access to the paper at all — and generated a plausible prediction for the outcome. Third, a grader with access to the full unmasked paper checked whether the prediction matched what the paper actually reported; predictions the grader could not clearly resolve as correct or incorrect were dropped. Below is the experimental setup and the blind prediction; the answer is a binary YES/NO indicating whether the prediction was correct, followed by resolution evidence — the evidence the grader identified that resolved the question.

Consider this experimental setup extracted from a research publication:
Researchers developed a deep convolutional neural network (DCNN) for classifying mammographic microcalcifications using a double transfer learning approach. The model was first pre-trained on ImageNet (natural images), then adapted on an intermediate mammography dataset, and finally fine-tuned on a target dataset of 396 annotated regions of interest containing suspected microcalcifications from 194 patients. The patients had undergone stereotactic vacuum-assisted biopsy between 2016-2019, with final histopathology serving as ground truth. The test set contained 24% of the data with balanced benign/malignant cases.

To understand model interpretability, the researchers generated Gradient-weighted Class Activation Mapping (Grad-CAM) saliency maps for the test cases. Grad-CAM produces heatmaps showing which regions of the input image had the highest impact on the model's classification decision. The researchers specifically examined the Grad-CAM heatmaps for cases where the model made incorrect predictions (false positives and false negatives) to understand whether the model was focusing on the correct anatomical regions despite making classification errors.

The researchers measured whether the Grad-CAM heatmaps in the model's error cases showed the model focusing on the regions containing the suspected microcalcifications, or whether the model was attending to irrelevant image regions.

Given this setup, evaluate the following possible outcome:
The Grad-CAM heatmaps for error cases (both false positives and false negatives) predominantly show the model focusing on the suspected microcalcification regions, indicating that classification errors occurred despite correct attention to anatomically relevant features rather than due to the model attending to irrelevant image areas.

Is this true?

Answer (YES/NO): YES